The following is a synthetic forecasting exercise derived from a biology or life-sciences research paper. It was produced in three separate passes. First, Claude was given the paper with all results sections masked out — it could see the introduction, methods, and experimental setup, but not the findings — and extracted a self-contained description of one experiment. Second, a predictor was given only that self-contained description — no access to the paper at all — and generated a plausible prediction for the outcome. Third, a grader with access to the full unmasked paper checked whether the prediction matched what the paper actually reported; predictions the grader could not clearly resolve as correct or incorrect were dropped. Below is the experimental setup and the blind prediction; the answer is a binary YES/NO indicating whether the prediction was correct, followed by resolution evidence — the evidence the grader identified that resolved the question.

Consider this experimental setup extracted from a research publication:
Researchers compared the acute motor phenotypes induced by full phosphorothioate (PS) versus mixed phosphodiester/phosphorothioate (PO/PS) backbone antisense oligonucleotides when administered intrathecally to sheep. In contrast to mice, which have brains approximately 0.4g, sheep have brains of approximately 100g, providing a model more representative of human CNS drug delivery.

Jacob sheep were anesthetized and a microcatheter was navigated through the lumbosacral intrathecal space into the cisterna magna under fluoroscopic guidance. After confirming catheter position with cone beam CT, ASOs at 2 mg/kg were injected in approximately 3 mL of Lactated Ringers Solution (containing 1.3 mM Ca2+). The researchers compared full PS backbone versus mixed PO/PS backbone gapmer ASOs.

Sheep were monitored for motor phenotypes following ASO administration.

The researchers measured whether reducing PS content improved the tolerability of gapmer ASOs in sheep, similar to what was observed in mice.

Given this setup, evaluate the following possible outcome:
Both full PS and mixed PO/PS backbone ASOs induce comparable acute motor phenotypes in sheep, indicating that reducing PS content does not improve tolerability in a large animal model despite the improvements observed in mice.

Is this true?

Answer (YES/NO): NO